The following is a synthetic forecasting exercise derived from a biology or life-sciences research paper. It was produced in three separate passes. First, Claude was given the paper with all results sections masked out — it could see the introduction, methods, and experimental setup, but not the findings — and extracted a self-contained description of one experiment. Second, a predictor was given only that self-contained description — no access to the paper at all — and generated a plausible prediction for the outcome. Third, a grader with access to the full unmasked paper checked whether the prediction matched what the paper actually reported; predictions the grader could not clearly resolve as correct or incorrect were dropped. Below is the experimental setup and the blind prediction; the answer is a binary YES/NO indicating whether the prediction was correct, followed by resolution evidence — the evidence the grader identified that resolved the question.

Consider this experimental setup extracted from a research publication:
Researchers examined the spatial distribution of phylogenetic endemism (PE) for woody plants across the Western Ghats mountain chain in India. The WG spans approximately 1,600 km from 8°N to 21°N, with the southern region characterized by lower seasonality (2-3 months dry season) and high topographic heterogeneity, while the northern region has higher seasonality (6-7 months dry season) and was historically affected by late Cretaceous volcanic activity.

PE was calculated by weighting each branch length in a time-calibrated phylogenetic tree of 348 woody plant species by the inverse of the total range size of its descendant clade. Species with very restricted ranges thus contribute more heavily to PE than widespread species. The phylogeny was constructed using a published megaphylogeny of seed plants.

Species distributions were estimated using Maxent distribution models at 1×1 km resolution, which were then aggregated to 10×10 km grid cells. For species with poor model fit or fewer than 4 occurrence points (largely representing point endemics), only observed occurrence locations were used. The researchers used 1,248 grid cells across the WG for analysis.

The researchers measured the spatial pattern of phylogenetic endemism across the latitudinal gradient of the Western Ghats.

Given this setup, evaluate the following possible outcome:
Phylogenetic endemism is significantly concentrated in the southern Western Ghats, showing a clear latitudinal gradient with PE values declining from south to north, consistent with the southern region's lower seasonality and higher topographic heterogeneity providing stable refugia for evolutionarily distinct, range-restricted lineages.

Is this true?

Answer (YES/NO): YES